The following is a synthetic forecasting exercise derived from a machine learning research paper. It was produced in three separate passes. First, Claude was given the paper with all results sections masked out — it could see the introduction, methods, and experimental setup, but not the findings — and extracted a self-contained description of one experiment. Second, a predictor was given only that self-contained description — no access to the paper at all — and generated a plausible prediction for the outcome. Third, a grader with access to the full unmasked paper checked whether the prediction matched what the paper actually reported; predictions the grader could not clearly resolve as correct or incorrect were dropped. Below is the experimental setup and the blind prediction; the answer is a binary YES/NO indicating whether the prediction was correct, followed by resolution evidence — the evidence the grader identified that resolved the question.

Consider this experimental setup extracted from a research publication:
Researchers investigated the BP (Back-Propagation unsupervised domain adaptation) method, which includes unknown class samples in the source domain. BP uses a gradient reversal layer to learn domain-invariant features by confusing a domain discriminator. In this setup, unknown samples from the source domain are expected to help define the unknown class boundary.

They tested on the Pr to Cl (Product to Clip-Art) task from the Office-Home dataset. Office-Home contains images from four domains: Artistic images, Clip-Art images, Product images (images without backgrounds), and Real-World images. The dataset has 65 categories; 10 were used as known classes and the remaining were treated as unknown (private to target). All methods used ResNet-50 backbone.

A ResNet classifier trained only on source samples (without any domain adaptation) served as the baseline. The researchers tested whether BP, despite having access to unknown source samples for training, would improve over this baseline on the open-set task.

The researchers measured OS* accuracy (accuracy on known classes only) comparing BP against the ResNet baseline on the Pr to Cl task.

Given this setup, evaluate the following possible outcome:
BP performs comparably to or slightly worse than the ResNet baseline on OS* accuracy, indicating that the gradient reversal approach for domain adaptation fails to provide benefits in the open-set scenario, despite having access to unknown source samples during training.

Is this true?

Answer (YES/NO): NO